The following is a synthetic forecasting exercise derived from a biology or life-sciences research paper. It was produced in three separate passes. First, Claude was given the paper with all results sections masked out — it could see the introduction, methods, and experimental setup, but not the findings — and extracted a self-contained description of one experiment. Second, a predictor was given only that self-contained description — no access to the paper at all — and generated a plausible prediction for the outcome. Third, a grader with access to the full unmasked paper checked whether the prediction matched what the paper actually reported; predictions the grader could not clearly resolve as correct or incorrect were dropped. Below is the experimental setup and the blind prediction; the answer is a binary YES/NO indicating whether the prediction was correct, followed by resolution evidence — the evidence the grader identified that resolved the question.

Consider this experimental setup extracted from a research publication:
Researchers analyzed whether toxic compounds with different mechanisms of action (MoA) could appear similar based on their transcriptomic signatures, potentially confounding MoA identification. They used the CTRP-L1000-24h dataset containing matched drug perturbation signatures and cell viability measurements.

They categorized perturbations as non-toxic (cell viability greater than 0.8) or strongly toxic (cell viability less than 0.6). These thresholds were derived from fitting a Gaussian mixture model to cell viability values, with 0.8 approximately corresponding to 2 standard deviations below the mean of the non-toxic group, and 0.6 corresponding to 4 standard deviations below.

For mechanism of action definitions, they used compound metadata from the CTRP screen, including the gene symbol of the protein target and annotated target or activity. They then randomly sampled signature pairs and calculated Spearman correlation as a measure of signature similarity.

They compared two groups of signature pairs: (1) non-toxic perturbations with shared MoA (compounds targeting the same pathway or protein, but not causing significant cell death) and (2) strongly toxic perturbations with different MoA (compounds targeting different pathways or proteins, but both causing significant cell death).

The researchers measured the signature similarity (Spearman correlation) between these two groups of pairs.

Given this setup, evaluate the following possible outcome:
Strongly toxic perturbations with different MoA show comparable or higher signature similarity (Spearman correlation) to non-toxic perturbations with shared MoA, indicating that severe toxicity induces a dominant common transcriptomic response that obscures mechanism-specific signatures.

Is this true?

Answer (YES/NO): YES